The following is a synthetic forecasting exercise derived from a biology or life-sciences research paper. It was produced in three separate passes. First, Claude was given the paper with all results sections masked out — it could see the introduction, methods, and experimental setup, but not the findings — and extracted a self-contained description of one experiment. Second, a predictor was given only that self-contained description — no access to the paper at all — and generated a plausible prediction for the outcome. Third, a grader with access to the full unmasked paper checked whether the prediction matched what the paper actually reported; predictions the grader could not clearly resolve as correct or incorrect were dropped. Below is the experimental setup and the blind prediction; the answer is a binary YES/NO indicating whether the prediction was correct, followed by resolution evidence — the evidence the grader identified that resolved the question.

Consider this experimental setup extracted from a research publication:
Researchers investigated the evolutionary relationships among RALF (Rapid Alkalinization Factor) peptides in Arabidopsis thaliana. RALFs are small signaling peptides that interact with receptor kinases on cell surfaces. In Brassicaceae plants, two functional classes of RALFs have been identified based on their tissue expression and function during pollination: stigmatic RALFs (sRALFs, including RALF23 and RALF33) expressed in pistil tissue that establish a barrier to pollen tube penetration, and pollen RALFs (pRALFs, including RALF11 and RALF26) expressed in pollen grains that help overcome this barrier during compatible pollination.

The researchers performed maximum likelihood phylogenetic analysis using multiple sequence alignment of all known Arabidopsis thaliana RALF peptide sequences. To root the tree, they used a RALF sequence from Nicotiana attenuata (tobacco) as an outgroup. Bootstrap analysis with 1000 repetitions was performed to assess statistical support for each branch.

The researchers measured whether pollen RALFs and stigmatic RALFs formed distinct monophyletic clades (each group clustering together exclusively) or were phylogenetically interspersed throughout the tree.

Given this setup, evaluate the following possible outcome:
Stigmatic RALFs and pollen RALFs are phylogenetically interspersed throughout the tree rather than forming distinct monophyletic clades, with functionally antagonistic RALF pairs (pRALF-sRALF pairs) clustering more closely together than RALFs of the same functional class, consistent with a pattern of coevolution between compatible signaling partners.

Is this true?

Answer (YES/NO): NO